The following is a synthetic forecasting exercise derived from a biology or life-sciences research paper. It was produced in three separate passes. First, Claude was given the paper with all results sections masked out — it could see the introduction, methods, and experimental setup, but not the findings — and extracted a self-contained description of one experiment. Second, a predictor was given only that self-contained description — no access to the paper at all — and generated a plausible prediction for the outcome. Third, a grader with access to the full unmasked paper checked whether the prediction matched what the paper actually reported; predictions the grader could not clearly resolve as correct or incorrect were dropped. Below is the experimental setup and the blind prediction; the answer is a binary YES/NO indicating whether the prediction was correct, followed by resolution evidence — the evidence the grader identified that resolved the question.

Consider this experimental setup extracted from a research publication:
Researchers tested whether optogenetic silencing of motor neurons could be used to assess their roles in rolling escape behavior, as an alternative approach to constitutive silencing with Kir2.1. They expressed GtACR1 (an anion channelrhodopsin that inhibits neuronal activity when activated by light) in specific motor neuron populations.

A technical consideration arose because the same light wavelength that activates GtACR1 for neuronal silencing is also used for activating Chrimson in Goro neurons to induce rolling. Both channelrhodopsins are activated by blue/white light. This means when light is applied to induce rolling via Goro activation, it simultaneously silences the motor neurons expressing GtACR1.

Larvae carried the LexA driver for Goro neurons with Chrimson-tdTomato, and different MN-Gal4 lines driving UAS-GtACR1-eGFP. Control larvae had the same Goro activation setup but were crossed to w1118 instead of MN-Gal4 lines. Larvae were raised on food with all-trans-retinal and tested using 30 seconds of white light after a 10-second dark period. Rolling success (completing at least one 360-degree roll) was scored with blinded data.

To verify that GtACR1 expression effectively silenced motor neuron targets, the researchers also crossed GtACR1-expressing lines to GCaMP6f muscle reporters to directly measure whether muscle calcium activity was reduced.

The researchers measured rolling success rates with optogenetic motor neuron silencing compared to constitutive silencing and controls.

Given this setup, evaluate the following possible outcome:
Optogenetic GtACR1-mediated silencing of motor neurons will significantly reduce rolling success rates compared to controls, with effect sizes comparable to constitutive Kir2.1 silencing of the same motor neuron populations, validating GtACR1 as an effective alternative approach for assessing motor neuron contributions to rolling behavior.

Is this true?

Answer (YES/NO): NO